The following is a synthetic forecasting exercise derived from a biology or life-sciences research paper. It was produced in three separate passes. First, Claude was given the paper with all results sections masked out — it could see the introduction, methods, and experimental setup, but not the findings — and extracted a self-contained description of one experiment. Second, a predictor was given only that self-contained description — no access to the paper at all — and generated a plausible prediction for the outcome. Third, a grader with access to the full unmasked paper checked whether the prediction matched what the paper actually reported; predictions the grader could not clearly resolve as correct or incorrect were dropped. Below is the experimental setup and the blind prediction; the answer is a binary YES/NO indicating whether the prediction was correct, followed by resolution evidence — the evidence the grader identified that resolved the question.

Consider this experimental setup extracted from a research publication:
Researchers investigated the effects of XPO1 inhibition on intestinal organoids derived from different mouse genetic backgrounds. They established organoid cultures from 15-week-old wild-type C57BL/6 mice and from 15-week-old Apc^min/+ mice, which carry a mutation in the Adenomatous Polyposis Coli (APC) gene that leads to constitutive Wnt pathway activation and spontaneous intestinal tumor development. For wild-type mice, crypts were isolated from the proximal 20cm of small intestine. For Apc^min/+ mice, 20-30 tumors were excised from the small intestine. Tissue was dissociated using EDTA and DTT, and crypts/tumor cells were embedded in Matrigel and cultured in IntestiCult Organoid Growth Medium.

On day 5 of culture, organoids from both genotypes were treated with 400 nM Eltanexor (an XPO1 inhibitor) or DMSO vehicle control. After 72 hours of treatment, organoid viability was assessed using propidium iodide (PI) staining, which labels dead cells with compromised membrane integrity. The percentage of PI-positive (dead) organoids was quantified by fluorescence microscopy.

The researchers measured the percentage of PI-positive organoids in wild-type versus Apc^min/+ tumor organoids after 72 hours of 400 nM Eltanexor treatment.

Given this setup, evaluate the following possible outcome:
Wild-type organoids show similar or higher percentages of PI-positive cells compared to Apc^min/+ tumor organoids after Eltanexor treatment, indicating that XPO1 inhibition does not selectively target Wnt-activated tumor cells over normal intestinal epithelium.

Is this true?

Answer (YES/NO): NO